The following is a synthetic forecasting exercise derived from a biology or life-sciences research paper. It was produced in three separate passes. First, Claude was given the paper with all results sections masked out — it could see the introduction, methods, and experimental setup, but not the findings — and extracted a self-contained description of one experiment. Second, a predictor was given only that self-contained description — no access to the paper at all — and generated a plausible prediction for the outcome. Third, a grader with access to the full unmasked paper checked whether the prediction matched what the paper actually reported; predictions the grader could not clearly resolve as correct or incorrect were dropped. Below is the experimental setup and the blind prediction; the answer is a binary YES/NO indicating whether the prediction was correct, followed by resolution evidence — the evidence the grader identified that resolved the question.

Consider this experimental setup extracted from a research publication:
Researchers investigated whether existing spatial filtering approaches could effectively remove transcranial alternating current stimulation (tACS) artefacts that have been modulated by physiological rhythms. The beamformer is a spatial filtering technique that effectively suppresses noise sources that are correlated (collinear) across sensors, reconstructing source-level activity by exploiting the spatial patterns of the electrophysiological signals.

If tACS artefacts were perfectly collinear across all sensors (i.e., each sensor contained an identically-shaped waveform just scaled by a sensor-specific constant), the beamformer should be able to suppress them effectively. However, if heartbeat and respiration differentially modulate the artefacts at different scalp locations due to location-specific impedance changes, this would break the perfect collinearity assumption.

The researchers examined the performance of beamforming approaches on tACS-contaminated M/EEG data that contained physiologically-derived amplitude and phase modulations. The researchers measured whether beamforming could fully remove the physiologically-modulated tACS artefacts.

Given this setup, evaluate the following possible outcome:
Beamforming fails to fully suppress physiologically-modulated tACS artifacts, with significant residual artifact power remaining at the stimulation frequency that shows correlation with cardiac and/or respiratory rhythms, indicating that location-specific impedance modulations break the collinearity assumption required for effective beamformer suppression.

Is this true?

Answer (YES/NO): NO